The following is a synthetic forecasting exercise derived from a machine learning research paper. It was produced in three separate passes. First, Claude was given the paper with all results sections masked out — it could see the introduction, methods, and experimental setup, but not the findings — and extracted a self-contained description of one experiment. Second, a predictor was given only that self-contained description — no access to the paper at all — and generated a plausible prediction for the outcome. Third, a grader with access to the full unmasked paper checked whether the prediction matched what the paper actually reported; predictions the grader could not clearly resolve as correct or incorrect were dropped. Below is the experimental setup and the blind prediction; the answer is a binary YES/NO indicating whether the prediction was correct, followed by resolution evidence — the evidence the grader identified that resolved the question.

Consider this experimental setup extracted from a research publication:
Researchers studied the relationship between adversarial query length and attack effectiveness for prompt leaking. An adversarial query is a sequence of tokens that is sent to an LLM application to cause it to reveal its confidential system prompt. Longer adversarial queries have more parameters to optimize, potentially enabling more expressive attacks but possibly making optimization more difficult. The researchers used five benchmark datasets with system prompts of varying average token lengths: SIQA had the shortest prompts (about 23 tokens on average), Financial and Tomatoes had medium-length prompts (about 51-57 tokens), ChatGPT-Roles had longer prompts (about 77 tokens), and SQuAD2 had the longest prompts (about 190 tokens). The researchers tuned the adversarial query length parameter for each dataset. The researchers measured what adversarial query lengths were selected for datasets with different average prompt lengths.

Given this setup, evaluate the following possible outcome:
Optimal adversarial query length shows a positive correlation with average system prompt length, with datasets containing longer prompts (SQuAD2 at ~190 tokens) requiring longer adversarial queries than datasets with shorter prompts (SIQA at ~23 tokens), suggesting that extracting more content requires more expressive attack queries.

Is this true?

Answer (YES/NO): YES